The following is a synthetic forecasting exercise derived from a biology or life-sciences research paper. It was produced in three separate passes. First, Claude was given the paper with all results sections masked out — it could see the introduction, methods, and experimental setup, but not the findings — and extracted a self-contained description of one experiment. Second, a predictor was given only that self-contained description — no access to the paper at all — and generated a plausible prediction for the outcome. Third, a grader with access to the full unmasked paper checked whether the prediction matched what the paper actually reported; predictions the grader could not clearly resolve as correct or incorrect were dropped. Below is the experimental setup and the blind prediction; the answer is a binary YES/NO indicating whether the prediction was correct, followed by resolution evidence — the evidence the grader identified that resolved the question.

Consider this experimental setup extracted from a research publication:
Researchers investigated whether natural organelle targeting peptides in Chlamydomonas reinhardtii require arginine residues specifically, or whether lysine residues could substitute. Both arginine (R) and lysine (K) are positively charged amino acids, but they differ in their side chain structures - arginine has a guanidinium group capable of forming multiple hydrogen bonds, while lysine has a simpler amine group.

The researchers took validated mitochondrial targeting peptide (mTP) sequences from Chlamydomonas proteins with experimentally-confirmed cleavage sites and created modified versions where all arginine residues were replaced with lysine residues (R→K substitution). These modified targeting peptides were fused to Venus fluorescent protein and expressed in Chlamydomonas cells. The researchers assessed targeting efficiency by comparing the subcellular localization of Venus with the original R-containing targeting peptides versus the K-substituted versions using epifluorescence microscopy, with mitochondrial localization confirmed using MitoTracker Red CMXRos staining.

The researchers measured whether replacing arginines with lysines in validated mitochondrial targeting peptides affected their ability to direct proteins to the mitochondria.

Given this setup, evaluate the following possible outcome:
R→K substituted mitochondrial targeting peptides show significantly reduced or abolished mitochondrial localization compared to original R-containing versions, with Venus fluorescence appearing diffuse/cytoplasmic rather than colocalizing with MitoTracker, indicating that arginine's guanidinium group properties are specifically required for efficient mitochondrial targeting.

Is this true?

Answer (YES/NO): YES